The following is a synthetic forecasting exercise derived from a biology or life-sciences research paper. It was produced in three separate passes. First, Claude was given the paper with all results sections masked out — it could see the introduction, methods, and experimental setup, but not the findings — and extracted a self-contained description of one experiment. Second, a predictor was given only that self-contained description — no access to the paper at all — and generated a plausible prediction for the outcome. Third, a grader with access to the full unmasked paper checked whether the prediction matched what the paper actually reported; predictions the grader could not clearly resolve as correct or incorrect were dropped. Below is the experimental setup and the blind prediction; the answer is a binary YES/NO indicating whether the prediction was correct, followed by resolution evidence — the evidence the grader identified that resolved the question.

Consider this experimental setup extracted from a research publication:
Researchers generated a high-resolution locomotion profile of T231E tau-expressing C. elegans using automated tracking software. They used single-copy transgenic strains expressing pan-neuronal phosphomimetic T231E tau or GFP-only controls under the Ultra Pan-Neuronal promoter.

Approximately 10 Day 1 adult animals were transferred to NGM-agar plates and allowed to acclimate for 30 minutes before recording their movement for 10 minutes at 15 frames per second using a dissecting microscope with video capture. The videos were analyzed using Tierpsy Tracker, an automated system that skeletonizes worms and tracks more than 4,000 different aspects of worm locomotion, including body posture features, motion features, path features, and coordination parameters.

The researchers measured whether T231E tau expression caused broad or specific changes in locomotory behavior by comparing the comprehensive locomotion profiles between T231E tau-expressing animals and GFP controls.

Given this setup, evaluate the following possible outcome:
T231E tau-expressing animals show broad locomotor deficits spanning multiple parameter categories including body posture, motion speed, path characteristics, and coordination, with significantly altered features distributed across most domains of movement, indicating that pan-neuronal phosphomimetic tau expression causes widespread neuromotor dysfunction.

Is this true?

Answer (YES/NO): NO